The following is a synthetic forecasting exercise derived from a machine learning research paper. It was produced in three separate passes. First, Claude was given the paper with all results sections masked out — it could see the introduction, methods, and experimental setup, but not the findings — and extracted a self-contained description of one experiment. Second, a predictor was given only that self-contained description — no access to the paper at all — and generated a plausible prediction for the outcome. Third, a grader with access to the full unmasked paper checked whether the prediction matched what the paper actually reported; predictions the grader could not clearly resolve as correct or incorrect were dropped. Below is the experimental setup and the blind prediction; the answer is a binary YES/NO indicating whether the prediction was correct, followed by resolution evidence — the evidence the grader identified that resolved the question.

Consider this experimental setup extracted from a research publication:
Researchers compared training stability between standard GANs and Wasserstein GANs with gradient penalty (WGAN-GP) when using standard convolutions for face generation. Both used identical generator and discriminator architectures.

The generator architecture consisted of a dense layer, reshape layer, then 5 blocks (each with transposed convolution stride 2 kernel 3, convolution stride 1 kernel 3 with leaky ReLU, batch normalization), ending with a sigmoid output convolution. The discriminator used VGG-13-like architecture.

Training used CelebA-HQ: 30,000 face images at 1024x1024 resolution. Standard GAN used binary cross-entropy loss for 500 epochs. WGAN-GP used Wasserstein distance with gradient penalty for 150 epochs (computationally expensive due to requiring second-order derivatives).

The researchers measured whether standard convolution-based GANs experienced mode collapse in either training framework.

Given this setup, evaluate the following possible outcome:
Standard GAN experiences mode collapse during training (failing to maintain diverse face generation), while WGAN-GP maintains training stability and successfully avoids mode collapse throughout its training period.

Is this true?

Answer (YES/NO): YES